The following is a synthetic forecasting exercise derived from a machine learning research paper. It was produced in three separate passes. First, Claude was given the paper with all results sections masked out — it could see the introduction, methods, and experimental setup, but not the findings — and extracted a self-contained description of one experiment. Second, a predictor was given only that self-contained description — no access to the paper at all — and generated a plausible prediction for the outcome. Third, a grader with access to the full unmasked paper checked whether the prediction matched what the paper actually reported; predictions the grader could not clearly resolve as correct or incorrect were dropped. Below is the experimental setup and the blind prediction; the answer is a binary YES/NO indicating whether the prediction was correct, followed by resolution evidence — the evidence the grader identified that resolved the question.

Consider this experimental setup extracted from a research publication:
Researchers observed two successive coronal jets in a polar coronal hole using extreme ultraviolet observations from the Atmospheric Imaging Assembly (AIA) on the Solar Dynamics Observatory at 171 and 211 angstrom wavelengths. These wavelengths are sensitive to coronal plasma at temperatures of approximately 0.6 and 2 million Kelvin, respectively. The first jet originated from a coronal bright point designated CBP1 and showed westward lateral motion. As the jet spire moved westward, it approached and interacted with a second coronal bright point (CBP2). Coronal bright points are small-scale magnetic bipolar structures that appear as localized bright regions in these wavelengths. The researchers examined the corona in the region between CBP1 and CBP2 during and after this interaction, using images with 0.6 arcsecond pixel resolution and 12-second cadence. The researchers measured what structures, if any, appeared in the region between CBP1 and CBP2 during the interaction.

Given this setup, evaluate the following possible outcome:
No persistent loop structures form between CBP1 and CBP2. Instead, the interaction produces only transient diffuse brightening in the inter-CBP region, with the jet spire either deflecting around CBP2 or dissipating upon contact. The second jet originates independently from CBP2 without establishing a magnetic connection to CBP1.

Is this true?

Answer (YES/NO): NO